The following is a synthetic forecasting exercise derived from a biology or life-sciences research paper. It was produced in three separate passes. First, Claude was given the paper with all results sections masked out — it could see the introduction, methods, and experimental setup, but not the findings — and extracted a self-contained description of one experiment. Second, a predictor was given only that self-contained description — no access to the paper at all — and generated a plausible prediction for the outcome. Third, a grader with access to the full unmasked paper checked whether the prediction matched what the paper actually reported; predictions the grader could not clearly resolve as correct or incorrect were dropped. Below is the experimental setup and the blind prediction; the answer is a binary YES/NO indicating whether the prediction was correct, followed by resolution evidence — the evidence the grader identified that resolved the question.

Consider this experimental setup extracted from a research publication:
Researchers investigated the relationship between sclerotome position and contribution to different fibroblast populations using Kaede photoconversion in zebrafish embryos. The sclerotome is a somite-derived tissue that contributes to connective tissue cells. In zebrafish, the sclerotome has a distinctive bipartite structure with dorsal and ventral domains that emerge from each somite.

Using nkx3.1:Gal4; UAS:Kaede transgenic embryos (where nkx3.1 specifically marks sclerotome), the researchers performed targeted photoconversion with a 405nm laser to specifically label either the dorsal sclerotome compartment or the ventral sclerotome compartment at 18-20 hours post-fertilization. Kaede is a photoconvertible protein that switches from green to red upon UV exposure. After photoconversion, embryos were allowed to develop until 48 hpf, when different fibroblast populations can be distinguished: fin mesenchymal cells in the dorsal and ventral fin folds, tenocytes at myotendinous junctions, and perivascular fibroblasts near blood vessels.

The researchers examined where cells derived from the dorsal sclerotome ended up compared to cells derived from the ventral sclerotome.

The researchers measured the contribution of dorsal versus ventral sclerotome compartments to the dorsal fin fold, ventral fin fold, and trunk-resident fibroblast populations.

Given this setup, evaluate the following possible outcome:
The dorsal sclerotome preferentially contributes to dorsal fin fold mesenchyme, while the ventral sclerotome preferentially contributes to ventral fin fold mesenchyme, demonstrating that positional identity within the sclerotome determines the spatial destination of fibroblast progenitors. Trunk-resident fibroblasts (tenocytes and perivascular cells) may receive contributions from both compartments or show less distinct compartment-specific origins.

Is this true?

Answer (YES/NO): YES